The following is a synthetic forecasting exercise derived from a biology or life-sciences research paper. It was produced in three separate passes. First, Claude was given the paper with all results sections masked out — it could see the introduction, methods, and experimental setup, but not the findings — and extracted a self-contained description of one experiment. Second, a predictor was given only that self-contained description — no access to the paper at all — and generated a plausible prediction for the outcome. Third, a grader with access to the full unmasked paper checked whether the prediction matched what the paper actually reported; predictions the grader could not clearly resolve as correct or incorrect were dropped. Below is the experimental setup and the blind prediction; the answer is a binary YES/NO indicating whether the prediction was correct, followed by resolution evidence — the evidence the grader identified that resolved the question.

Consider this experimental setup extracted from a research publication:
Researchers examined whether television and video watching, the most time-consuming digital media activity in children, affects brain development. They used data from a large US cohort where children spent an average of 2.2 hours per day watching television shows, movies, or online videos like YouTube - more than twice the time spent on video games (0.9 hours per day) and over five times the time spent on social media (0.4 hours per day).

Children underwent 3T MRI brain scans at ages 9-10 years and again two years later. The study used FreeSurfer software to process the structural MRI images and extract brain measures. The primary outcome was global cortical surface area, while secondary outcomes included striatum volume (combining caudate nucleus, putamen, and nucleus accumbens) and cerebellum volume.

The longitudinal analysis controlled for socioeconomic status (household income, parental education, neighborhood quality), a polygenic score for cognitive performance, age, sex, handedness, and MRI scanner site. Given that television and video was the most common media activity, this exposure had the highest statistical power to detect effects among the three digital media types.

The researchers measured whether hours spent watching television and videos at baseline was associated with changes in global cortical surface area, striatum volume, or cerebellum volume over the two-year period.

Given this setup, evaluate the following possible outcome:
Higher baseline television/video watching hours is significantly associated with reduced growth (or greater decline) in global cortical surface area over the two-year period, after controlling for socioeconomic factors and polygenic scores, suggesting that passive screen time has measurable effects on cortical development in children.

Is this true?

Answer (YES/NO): NO